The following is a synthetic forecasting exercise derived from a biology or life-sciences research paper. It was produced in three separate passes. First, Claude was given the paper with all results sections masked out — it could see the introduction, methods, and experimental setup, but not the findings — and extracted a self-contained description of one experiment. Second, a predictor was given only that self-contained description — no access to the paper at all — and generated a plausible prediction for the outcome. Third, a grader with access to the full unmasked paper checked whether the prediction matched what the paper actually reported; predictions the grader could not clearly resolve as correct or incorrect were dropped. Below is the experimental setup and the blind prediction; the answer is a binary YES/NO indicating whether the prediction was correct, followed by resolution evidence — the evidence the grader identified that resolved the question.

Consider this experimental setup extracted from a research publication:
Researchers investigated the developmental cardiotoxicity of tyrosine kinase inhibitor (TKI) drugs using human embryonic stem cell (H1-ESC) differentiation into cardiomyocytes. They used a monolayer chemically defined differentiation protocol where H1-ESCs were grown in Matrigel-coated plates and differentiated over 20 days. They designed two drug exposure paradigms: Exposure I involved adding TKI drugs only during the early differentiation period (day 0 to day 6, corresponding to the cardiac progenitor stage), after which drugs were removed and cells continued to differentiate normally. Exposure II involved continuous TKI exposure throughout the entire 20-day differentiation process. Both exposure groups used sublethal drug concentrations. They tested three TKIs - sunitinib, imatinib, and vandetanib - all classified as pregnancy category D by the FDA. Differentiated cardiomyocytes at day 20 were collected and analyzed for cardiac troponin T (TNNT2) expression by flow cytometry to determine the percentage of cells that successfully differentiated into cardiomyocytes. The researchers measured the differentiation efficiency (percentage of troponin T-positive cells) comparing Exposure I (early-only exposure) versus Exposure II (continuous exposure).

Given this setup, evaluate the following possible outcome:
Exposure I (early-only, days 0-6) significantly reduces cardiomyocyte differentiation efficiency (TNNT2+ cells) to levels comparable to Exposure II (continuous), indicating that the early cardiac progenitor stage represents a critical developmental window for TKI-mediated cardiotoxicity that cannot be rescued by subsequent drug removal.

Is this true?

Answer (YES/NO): NO